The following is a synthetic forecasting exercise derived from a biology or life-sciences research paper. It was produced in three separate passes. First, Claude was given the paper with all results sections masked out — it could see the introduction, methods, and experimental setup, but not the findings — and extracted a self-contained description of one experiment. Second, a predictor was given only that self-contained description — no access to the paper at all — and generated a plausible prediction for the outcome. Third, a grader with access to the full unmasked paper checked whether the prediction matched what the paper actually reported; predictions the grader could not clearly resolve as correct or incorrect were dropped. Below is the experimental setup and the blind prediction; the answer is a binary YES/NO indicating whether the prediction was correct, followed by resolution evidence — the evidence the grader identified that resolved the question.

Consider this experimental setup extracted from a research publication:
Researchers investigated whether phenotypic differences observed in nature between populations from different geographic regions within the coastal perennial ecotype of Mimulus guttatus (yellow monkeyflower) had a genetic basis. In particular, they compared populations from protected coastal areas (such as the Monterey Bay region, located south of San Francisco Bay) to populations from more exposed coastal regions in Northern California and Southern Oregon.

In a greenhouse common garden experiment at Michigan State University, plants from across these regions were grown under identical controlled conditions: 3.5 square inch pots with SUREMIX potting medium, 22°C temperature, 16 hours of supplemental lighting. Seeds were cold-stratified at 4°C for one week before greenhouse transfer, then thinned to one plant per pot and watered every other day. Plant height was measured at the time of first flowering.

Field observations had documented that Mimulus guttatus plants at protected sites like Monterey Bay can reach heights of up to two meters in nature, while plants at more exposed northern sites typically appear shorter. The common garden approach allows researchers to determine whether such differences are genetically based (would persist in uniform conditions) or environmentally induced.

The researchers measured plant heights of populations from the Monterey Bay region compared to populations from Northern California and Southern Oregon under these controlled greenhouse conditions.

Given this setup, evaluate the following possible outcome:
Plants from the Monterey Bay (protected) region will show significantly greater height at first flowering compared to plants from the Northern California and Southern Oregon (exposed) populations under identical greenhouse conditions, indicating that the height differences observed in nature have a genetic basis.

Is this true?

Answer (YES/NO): YES